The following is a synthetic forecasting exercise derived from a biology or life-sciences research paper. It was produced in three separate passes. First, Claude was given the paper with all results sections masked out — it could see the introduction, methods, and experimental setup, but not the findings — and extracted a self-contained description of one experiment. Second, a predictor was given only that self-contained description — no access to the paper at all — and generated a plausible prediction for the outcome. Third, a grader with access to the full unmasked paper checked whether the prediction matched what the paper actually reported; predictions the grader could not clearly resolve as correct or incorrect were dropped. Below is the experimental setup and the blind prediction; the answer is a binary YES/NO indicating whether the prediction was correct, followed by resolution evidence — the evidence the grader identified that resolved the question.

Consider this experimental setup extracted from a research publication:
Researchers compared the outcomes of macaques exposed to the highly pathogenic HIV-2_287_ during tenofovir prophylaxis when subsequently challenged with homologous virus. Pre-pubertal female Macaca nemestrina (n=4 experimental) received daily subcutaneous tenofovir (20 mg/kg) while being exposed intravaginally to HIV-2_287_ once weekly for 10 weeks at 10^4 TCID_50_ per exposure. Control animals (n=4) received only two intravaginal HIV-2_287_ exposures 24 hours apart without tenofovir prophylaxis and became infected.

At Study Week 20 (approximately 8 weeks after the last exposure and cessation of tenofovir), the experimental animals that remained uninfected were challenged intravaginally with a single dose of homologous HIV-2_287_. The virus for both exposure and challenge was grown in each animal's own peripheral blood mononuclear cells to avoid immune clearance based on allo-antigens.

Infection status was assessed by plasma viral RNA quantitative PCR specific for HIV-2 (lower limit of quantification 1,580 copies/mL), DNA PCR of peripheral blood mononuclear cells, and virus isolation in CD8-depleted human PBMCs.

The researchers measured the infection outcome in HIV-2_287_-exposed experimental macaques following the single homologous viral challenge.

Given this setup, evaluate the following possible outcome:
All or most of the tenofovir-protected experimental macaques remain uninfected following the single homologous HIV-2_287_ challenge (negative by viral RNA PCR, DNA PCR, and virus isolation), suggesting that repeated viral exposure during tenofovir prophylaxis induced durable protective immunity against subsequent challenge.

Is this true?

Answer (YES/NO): NO